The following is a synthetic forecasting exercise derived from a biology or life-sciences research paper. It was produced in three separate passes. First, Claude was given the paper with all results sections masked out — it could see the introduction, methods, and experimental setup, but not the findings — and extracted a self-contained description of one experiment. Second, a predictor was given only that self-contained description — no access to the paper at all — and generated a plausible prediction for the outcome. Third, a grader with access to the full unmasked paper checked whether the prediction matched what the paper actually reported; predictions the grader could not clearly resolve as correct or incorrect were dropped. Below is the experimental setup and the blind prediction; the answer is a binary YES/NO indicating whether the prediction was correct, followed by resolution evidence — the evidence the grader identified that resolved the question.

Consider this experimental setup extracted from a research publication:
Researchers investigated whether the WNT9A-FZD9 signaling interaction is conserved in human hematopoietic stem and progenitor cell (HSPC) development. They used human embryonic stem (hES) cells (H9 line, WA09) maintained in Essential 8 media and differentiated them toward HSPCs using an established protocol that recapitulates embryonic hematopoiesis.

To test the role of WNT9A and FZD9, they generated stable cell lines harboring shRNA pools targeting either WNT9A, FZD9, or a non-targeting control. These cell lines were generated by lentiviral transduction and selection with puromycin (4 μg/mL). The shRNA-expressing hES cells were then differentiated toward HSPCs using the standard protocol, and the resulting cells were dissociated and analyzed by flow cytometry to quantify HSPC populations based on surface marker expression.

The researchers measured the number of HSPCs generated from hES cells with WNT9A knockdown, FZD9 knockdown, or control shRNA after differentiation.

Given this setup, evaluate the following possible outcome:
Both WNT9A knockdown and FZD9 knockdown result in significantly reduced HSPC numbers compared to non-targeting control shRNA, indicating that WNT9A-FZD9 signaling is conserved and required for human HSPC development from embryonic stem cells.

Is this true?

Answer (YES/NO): YES